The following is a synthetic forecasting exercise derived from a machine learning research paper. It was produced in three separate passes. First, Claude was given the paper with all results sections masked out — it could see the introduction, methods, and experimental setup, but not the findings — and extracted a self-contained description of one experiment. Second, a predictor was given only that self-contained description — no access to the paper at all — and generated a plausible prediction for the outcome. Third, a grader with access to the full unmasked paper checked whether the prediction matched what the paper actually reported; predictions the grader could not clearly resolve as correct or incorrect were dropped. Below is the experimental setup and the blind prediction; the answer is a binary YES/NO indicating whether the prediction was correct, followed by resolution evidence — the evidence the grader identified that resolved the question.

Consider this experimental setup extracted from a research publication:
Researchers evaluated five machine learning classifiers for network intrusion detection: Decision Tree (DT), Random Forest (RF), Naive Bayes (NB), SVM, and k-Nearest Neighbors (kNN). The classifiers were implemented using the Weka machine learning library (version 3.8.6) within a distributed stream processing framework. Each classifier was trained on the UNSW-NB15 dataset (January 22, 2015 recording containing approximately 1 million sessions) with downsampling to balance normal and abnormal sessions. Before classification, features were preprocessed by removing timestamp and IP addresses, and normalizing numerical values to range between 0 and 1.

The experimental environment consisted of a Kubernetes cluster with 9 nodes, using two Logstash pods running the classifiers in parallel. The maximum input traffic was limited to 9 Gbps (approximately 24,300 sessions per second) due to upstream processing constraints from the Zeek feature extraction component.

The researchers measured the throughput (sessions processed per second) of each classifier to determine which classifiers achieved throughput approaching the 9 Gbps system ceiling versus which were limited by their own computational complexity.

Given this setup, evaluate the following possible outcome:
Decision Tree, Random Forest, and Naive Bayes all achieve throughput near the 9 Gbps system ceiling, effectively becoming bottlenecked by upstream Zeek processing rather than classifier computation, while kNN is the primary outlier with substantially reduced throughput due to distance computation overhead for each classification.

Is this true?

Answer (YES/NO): NO